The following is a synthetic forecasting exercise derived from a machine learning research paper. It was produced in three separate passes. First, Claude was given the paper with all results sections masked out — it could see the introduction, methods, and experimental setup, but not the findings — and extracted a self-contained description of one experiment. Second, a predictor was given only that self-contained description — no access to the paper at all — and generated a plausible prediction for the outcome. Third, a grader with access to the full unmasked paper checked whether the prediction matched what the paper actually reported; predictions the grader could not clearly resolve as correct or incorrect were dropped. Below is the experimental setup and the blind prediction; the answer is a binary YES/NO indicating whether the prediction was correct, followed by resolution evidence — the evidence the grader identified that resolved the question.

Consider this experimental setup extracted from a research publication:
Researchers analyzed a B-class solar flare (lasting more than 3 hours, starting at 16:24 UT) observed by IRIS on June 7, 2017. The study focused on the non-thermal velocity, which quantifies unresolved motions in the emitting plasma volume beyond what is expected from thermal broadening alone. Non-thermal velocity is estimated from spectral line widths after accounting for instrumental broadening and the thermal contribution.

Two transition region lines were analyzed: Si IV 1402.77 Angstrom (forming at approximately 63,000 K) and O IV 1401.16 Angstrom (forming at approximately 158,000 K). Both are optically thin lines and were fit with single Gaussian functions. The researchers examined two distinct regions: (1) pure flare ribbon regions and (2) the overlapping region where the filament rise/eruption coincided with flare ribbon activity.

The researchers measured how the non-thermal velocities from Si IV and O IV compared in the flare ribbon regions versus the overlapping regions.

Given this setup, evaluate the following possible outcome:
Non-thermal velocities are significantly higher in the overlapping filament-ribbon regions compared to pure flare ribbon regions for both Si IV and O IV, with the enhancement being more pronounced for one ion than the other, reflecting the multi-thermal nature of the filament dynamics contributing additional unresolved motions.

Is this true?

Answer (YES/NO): NO